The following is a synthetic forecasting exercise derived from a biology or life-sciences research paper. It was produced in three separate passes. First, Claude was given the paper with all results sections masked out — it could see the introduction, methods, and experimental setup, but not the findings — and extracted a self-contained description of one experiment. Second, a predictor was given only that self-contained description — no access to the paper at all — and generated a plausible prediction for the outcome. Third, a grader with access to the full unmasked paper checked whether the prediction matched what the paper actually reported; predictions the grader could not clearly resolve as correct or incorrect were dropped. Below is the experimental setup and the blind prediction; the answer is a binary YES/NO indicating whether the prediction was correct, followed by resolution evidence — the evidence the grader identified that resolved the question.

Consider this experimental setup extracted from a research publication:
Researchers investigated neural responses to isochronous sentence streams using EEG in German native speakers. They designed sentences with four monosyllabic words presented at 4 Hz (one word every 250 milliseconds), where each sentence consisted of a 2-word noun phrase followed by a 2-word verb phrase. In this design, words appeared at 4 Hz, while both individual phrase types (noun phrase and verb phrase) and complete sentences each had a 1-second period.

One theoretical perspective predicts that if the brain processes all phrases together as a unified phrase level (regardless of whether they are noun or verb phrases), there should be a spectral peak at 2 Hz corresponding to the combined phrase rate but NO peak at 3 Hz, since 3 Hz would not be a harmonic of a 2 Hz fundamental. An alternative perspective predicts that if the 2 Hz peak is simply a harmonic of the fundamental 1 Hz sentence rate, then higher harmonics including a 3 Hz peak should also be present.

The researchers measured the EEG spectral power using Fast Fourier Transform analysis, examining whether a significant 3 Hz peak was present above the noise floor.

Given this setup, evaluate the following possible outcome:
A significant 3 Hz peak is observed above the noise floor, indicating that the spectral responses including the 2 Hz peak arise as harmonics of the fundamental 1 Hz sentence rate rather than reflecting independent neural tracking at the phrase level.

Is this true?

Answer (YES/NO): YES